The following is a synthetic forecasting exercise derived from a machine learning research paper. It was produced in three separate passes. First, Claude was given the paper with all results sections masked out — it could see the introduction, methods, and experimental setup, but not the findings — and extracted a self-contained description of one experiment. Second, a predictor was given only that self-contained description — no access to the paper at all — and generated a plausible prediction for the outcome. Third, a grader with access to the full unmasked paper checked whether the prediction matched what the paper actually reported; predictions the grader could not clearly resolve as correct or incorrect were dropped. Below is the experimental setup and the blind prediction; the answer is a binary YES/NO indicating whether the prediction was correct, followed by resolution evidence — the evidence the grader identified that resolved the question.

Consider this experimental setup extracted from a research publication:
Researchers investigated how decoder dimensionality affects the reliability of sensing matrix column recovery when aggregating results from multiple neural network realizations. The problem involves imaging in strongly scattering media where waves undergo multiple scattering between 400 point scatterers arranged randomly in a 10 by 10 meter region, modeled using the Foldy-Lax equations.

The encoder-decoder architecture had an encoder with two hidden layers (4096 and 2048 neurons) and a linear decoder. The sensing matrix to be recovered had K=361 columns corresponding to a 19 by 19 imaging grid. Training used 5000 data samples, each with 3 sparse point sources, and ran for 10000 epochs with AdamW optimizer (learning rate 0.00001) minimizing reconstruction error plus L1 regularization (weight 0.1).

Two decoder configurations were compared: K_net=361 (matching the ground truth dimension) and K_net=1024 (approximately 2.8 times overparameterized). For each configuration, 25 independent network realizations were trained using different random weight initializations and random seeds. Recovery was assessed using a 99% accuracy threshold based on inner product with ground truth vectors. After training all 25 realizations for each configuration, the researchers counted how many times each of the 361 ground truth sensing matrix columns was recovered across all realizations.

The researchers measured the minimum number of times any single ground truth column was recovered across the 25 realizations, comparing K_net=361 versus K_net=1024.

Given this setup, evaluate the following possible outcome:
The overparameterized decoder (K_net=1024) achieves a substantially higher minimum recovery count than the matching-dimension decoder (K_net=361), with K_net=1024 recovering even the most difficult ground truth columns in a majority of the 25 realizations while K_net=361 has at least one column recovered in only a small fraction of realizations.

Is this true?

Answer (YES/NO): YES